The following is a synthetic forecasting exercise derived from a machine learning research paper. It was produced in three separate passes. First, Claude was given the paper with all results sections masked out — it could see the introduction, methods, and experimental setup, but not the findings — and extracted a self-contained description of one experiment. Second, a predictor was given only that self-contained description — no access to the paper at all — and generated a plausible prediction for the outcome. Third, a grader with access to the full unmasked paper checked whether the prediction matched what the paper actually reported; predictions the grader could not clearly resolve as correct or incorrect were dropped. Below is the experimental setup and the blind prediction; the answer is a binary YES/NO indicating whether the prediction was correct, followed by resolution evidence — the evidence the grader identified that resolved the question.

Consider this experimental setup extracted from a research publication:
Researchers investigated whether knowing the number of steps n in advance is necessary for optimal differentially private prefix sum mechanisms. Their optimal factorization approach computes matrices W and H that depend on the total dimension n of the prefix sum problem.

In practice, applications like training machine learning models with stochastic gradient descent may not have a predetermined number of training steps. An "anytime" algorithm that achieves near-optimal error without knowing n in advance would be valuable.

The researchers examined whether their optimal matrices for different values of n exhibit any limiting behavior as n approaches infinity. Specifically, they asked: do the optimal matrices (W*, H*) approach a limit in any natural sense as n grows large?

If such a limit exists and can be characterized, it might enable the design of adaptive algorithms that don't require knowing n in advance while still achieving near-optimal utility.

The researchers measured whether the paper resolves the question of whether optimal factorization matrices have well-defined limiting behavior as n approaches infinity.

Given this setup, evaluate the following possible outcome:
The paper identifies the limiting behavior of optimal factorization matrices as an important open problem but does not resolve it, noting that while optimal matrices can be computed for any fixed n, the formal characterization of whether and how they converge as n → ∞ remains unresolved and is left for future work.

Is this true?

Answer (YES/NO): YES